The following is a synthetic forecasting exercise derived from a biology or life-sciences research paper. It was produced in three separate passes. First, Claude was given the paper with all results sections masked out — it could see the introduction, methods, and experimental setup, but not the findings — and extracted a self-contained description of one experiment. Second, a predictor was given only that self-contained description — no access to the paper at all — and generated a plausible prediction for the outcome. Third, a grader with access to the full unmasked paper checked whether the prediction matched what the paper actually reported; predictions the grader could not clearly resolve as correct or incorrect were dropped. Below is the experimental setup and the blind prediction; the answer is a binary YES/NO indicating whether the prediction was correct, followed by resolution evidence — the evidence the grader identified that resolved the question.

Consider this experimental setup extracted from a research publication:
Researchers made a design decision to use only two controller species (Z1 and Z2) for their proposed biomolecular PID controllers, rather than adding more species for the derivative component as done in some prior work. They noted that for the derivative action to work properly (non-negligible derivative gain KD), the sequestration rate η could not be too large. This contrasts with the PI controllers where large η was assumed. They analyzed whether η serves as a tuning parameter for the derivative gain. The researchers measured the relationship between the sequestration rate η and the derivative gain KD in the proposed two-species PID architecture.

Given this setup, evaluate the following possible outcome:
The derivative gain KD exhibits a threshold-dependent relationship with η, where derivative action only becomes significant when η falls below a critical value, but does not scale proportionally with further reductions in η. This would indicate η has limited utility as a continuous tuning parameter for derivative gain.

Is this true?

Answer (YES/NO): NO